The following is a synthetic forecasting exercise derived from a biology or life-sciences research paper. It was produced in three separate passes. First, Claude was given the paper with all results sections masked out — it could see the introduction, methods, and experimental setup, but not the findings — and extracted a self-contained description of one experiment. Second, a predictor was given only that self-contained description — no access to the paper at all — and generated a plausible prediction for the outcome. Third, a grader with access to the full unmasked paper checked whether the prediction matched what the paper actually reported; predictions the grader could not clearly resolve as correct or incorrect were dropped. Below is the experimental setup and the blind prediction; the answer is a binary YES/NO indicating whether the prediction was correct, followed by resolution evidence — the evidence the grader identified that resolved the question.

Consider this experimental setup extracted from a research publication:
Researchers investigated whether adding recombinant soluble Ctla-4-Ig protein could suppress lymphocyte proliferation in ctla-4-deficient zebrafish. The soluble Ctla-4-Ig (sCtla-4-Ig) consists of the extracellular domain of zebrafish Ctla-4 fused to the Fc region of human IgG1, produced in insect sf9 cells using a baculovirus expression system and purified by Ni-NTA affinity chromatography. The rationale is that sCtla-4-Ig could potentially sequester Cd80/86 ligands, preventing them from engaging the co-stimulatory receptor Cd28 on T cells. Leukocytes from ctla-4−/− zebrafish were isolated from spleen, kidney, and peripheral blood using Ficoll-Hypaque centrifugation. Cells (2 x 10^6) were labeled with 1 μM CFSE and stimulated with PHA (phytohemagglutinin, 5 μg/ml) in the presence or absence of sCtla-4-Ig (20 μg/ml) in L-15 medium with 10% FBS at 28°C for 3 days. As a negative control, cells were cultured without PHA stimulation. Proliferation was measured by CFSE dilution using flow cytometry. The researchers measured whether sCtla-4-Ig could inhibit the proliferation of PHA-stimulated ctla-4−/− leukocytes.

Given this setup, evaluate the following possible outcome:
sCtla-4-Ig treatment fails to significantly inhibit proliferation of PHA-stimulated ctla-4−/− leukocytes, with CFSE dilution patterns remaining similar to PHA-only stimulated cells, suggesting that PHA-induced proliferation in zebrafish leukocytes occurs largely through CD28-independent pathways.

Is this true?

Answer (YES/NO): NO